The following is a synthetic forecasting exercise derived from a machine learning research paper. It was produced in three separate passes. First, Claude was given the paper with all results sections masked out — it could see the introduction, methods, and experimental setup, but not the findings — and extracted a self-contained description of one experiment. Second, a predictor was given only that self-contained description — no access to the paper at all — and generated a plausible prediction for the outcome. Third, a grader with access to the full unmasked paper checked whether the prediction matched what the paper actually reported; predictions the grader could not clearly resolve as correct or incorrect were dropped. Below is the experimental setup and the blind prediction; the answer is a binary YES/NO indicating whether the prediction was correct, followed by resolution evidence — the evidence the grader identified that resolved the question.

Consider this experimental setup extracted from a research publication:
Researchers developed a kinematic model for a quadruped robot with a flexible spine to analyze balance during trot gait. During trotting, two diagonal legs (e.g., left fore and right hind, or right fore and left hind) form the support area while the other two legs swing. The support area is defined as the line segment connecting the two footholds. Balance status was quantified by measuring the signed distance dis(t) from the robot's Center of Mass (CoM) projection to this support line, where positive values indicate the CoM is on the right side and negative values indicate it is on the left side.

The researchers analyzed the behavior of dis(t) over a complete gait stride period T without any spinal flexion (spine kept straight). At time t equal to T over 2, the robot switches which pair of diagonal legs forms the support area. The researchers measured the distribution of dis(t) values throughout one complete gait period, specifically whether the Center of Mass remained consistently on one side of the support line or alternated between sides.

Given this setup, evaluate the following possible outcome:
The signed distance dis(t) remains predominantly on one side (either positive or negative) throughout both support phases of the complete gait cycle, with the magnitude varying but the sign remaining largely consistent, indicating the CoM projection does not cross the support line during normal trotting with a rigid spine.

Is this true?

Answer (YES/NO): NO